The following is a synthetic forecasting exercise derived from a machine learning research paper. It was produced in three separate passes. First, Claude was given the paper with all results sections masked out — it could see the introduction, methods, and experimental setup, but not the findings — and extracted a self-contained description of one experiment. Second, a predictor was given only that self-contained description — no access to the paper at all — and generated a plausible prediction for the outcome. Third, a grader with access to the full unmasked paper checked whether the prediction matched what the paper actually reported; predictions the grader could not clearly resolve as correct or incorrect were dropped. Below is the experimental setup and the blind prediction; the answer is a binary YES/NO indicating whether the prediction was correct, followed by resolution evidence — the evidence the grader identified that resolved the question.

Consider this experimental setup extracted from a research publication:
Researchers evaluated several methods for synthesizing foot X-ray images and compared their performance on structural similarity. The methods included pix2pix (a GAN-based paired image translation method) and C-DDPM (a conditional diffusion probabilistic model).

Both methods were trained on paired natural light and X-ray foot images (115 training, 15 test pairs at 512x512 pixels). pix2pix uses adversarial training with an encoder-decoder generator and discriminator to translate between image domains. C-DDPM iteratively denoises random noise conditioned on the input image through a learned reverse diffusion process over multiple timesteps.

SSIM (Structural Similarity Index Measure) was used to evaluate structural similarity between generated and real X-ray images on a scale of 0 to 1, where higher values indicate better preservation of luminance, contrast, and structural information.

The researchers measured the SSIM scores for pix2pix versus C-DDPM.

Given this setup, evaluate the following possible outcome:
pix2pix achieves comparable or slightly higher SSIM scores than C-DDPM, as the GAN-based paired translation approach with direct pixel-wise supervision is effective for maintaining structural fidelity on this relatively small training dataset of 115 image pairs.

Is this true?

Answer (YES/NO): NO